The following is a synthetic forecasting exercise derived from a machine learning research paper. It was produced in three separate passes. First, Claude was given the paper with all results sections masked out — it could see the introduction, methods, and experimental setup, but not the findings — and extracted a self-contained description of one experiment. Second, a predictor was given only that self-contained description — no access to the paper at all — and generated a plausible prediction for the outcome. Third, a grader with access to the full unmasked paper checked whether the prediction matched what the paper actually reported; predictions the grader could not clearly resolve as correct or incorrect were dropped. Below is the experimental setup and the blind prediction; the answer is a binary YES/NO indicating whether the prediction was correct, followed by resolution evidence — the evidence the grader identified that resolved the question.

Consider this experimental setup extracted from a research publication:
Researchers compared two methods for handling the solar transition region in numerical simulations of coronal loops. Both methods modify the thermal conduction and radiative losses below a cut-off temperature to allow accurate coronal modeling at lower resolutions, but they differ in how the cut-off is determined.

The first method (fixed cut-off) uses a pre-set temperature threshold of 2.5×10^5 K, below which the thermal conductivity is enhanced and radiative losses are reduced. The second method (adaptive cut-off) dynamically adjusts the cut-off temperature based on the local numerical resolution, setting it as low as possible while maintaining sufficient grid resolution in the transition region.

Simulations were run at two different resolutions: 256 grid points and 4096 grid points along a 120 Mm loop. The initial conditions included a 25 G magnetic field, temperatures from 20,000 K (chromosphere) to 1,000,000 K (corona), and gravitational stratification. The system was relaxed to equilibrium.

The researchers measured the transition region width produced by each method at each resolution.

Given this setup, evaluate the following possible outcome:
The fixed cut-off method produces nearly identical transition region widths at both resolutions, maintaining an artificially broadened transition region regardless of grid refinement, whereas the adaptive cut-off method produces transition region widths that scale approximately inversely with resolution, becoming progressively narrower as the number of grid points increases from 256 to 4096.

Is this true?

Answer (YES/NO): NO